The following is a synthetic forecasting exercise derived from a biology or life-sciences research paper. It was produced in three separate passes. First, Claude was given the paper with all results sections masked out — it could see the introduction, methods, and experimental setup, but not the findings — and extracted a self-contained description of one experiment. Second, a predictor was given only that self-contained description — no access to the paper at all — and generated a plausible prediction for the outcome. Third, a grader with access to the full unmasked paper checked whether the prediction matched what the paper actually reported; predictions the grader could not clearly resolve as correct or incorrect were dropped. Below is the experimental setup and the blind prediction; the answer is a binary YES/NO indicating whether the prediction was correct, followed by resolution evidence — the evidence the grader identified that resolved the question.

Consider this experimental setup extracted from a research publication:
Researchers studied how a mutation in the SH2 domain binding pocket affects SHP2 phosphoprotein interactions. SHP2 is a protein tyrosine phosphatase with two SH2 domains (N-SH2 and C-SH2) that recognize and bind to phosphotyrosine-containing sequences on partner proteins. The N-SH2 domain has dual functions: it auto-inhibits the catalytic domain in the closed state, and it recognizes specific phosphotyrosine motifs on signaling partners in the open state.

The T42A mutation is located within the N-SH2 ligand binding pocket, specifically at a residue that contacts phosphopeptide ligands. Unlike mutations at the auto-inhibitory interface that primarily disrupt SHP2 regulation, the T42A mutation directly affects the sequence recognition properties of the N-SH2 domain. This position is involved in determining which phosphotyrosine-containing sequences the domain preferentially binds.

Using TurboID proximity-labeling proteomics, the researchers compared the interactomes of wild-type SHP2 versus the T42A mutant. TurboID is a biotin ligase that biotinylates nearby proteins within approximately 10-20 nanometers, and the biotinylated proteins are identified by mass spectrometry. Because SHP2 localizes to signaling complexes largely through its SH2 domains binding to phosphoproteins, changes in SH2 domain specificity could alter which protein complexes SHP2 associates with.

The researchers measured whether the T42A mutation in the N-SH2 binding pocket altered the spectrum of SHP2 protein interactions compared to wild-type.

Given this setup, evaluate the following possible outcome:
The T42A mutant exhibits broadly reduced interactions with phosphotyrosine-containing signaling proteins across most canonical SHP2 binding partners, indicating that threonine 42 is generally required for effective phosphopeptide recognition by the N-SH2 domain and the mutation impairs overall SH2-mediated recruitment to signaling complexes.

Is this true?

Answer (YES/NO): NO